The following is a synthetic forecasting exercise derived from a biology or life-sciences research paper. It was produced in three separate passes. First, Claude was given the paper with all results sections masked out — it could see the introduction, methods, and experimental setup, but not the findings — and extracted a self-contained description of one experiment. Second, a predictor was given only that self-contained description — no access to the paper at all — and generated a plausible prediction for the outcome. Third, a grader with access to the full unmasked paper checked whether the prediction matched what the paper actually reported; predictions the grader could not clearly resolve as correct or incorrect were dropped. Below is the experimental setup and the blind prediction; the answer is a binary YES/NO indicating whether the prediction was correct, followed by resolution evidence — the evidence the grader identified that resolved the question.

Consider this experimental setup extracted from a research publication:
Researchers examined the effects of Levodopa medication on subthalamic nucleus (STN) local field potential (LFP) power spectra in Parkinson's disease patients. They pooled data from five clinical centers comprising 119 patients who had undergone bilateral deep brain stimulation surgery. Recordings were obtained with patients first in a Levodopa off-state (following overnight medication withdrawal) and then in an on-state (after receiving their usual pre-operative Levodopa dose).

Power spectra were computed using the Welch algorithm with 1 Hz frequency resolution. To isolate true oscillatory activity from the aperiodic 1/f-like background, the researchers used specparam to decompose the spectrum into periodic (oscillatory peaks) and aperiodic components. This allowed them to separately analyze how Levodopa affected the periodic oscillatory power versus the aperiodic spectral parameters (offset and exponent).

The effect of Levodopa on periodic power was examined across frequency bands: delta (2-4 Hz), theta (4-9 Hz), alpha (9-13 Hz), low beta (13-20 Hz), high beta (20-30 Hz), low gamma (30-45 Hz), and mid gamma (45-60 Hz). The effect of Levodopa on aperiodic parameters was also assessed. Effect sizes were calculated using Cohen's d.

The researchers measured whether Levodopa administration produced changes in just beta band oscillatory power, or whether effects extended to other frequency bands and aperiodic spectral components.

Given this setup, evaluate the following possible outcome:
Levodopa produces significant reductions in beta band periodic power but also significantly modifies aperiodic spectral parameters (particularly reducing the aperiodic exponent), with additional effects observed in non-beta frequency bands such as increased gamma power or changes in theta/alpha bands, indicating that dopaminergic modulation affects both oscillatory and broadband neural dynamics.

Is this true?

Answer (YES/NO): NO